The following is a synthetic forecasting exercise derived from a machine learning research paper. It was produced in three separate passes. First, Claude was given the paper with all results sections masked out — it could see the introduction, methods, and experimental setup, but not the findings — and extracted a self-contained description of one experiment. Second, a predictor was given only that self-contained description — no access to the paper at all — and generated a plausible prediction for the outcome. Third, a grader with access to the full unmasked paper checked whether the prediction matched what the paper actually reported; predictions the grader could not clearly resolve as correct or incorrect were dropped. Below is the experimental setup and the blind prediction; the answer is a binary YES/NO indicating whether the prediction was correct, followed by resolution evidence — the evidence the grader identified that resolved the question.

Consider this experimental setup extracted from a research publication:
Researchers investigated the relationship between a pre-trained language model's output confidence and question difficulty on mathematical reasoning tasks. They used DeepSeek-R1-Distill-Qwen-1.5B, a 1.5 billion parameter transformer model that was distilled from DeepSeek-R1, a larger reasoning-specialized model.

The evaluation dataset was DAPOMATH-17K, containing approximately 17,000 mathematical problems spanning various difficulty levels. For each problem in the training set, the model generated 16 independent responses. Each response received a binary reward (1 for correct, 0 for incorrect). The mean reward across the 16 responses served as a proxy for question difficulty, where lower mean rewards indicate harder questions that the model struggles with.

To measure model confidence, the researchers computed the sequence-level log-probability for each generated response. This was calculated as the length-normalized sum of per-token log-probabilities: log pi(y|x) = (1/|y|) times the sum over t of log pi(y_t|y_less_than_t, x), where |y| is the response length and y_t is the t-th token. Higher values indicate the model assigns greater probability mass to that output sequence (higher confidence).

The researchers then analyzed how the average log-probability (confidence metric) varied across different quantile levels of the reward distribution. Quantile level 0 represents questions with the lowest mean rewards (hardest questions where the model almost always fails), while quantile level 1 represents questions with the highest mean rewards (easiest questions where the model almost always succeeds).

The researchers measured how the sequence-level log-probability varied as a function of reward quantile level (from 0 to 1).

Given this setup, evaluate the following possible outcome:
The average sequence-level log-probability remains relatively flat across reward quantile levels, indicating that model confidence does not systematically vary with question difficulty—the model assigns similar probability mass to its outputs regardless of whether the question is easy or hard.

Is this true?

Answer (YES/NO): NO